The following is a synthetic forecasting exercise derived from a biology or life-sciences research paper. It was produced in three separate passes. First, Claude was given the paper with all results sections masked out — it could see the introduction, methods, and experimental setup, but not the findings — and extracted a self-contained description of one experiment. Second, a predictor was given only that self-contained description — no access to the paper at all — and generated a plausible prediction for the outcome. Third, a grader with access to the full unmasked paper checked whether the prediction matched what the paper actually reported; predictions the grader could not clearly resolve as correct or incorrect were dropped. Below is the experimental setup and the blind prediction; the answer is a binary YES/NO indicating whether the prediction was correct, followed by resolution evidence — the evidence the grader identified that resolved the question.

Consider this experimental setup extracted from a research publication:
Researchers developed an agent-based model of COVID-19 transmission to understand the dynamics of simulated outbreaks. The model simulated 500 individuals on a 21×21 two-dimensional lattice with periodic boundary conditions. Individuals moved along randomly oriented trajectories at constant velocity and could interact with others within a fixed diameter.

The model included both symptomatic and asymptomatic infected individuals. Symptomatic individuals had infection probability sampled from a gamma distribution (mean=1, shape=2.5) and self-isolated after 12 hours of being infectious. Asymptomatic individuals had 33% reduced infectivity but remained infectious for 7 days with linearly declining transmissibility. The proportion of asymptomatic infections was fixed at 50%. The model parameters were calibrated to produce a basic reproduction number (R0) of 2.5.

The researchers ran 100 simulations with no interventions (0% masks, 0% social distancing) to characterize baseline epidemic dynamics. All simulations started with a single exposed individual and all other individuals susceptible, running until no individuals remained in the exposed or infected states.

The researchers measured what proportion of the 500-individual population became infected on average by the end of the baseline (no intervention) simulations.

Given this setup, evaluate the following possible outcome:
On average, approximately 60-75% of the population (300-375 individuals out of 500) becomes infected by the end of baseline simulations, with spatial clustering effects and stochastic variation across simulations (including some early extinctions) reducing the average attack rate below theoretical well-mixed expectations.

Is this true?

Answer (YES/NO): NO